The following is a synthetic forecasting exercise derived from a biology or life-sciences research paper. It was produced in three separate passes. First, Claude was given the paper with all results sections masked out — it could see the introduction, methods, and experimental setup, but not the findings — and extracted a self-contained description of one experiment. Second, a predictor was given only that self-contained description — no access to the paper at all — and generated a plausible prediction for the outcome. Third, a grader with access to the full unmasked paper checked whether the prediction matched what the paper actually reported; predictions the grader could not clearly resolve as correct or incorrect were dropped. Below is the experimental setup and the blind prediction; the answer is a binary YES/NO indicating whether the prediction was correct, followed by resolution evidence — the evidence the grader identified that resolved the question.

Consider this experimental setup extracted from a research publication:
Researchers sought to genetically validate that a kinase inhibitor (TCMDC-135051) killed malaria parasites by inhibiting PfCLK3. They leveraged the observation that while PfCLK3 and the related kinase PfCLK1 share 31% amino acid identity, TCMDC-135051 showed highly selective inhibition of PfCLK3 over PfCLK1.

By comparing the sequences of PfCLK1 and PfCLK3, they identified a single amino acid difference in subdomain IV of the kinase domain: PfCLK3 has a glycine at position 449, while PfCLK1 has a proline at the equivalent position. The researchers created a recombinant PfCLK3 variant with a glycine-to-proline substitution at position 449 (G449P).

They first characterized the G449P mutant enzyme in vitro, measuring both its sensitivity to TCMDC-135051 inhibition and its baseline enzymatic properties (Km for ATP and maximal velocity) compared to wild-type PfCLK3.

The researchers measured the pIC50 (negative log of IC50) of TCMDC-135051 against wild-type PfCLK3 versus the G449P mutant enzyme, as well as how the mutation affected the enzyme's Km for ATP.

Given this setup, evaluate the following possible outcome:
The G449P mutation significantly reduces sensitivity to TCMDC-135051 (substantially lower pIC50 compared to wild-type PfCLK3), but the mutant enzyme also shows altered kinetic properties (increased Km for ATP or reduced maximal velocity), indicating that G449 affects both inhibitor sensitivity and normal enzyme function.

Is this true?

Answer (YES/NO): YES